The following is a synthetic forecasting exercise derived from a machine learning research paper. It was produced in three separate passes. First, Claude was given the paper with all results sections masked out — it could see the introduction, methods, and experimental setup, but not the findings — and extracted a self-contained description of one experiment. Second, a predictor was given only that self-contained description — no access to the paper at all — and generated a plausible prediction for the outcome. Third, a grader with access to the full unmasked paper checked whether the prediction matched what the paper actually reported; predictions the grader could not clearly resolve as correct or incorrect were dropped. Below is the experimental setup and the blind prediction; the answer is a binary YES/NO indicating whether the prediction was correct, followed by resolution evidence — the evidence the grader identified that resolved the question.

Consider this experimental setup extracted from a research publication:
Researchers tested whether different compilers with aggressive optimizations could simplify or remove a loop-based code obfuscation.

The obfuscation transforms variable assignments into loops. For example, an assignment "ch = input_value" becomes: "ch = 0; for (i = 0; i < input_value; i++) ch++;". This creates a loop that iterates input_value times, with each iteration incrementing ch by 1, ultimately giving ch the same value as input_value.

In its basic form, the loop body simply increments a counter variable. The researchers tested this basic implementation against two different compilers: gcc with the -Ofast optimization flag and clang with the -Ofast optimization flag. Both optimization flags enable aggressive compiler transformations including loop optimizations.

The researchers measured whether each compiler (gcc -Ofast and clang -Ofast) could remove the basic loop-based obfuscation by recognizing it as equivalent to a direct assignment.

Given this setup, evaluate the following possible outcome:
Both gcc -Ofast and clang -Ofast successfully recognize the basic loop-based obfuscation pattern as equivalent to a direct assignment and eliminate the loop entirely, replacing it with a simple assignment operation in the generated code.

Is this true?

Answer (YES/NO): NO